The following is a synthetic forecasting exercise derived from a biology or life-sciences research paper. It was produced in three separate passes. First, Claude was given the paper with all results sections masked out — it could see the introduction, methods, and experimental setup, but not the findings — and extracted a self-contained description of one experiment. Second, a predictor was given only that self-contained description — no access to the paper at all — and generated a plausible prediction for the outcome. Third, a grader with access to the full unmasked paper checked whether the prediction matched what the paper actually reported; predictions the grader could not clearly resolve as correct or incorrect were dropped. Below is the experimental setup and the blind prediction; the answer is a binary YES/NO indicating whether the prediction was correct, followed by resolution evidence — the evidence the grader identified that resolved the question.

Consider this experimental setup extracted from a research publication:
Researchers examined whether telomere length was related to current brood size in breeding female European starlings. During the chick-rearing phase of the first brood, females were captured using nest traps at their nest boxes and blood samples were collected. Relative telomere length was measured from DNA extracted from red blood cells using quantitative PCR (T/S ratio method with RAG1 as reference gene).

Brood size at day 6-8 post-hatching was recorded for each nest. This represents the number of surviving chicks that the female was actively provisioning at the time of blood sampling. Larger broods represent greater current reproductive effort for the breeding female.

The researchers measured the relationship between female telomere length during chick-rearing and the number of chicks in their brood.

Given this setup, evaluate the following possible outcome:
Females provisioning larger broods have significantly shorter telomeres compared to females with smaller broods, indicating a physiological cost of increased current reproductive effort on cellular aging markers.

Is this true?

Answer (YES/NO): NO